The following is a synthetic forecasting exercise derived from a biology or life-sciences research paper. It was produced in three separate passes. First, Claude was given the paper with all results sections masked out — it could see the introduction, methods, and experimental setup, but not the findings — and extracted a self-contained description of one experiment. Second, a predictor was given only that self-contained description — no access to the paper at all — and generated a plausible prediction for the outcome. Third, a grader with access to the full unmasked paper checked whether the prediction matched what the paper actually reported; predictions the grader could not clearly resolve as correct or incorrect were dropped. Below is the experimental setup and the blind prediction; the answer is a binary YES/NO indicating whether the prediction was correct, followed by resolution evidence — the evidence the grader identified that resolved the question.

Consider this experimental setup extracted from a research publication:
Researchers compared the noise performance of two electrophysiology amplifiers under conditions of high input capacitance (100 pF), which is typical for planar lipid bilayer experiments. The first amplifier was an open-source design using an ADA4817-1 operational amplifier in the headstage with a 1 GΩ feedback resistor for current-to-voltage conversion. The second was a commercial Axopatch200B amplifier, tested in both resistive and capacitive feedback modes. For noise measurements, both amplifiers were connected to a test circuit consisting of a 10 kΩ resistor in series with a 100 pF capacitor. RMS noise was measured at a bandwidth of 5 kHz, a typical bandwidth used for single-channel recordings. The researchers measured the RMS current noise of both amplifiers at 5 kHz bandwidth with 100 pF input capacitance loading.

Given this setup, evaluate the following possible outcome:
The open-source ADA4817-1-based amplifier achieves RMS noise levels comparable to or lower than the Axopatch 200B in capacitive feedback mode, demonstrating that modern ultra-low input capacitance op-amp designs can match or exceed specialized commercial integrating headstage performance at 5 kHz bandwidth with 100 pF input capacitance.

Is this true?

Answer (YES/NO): YES